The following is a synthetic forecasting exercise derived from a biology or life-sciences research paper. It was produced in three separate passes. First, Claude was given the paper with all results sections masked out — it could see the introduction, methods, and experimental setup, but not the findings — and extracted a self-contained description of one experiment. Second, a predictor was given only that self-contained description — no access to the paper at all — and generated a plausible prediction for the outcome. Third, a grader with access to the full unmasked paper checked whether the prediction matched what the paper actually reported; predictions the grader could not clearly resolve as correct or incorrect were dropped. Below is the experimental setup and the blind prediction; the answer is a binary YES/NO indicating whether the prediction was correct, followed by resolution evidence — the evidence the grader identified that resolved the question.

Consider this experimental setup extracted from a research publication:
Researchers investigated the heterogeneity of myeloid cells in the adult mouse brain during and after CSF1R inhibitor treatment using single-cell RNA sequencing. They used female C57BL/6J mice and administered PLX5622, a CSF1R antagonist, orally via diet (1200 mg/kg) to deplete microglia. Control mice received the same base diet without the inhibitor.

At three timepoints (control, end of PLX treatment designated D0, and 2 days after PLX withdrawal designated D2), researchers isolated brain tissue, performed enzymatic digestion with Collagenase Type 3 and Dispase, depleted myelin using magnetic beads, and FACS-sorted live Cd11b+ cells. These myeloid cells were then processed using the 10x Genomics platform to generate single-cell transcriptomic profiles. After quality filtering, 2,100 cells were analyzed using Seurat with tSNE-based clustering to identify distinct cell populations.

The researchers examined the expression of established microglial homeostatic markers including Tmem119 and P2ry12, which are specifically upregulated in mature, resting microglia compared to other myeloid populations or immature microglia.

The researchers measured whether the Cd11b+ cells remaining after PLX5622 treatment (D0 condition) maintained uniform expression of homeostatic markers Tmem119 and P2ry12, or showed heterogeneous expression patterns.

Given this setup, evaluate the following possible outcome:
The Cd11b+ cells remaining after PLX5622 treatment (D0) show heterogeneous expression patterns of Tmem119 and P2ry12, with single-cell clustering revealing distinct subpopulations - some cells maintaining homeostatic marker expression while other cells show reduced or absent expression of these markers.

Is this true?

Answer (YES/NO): NO